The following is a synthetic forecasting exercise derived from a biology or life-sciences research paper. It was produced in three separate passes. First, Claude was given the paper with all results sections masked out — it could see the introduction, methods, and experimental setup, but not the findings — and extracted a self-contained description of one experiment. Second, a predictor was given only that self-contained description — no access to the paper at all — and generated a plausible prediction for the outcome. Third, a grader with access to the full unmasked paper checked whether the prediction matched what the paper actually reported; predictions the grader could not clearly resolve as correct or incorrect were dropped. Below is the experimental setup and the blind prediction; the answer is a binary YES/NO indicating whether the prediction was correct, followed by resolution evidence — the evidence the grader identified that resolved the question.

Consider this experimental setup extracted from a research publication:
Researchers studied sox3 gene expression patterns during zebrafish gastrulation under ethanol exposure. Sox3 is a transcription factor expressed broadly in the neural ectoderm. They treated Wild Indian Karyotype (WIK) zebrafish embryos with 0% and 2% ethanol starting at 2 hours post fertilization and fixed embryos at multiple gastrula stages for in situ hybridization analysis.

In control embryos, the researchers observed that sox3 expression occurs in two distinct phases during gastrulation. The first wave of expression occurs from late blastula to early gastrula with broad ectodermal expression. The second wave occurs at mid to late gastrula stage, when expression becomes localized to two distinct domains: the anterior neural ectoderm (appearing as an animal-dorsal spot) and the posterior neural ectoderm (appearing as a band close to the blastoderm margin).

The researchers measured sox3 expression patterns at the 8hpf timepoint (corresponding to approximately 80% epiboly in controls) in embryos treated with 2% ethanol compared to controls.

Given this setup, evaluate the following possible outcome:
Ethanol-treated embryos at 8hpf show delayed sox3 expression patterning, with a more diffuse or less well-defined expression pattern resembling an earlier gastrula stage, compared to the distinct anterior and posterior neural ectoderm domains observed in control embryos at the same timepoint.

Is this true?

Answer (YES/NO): YES